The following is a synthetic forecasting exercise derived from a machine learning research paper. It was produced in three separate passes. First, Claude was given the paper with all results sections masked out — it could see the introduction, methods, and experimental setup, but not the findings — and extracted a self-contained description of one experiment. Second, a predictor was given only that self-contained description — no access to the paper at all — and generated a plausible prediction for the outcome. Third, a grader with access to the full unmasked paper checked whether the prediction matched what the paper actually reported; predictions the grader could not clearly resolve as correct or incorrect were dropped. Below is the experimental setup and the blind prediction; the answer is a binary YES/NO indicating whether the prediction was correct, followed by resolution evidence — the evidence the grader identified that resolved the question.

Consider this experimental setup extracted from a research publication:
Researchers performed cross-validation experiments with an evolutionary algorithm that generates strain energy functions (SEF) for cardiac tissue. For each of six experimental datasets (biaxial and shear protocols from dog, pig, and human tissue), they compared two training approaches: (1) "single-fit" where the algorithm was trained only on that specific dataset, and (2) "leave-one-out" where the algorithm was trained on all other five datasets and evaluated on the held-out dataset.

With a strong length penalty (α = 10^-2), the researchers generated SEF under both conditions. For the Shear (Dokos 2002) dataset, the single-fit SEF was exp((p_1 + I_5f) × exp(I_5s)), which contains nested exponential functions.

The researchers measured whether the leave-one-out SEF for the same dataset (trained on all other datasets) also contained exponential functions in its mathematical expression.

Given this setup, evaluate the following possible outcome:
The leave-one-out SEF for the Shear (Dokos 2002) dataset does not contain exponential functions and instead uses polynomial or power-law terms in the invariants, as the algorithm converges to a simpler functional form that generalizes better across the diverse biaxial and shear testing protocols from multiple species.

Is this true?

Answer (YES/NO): YES